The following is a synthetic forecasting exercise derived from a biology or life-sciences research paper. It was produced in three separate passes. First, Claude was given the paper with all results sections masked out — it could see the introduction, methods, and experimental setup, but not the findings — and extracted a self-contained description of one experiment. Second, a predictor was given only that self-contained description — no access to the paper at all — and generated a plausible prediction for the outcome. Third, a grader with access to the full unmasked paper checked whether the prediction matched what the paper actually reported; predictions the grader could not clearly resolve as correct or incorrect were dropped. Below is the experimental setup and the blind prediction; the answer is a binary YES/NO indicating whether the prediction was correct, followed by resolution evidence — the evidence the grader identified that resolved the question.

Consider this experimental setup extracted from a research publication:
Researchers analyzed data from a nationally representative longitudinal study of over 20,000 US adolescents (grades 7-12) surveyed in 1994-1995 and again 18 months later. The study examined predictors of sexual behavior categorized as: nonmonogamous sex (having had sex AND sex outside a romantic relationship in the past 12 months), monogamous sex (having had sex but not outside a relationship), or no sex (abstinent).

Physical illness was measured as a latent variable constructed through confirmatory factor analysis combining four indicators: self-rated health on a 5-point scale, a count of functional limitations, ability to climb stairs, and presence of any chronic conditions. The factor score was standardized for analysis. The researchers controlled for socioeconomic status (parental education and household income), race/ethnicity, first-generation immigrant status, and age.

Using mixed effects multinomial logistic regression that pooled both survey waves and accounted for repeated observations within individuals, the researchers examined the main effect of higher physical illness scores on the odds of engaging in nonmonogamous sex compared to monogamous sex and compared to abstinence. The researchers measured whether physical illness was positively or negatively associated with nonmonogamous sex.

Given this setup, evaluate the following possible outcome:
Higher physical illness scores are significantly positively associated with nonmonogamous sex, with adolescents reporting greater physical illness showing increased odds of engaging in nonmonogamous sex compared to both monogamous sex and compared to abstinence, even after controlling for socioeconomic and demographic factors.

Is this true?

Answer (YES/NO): YES